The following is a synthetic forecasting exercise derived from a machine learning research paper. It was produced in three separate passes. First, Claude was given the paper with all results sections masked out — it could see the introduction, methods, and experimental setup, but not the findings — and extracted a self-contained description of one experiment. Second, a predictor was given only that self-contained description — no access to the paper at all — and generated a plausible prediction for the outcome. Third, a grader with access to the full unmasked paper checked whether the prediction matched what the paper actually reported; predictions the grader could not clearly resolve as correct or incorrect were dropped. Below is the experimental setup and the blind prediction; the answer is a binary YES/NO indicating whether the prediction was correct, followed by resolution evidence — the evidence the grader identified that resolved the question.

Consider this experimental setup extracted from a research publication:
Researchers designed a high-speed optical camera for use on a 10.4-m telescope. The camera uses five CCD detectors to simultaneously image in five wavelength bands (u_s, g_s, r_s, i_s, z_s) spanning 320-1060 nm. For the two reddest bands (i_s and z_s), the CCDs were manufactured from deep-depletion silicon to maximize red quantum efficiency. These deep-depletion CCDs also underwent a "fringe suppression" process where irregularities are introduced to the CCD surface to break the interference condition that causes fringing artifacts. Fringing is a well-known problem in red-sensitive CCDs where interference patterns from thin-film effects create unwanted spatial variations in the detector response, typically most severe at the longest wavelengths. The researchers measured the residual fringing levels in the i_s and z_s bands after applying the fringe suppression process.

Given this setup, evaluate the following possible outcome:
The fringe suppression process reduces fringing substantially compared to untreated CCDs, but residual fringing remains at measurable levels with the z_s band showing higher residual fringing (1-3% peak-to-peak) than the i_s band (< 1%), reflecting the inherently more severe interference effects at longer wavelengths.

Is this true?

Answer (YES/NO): YES